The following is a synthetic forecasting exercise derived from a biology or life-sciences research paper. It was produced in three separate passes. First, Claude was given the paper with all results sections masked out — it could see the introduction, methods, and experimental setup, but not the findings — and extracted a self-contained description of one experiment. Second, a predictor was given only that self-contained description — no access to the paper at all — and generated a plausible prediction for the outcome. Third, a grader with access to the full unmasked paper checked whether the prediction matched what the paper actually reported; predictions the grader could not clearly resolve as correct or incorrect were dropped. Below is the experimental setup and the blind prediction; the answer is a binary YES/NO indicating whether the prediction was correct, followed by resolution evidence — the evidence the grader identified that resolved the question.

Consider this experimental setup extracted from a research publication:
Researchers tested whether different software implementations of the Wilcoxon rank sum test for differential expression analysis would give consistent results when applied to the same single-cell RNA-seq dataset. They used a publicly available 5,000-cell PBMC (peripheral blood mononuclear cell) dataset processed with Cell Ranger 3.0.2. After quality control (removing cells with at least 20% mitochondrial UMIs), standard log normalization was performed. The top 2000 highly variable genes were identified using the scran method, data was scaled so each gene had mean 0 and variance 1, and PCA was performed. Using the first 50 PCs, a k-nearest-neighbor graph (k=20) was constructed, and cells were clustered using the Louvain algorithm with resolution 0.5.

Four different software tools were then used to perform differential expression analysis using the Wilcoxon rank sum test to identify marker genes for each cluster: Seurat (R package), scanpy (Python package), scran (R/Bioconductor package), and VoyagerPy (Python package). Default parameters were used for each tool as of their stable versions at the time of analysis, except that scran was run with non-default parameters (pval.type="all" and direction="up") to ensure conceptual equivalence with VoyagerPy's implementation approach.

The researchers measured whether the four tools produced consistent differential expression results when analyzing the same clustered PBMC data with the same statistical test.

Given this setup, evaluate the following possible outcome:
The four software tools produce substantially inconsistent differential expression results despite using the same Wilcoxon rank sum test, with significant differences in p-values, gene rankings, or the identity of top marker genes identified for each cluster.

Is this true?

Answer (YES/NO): NO